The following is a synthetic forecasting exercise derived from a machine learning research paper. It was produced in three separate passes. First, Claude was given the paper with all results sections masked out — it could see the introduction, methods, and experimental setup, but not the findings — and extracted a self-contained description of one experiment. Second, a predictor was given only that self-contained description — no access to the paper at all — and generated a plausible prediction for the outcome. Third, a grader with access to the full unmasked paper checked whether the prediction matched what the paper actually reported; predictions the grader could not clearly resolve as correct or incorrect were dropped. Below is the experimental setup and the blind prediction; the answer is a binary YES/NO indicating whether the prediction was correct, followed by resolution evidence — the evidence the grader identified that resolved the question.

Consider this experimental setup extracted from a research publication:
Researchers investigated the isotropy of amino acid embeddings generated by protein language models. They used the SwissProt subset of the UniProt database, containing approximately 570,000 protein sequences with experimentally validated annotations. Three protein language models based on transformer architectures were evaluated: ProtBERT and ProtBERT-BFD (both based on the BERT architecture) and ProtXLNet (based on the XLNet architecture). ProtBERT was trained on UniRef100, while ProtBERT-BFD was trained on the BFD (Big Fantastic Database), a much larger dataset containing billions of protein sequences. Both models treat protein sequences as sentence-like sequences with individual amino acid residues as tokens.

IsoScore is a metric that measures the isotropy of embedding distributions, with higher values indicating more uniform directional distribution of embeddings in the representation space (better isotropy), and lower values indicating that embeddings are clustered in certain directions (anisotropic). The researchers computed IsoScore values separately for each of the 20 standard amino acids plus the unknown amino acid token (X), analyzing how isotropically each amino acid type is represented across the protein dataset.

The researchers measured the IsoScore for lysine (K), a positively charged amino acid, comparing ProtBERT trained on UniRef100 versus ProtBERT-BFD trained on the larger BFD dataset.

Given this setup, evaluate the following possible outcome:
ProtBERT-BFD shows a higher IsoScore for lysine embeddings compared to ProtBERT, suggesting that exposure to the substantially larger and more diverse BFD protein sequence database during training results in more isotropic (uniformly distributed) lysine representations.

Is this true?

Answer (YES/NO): YES